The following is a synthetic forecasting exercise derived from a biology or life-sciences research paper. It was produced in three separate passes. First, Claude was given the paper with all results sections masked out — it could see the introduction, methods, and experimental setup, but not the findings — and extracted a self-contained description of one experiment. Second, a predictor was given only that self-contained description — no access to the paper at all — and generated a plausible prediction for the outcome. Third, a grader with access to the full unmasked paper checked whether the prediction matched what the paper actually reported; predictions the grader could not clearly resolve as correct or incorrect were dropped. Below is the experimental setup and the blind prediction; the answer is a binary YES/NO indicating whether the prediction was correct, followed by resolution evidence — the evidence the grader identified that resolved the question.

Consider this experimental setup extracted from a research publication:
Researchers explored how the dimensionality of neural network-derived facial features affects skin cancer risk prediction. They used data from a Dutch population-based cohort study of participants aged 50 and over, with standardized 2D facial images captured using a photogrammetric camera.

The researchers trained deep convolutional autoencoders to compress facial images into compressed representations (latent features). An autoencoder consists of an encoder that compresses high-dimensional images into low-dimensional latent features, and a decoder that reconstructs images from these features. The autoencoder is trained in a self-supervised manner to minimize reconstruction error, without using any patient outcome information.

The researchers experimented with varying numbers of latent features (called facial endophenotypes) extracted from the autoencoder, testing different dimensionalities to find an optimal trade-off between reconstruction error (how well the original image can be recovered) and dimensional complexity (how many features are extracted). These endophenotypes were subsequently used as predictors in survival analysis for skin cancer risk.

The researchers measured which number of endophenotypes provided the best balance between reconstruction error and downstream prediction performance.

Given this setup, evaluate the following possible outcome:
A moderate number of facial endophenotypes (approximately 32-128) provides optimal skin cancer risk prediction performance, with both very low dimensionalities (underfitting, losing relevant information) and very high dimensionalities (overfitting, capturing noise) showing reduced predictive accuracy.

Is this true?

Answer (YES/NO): NO